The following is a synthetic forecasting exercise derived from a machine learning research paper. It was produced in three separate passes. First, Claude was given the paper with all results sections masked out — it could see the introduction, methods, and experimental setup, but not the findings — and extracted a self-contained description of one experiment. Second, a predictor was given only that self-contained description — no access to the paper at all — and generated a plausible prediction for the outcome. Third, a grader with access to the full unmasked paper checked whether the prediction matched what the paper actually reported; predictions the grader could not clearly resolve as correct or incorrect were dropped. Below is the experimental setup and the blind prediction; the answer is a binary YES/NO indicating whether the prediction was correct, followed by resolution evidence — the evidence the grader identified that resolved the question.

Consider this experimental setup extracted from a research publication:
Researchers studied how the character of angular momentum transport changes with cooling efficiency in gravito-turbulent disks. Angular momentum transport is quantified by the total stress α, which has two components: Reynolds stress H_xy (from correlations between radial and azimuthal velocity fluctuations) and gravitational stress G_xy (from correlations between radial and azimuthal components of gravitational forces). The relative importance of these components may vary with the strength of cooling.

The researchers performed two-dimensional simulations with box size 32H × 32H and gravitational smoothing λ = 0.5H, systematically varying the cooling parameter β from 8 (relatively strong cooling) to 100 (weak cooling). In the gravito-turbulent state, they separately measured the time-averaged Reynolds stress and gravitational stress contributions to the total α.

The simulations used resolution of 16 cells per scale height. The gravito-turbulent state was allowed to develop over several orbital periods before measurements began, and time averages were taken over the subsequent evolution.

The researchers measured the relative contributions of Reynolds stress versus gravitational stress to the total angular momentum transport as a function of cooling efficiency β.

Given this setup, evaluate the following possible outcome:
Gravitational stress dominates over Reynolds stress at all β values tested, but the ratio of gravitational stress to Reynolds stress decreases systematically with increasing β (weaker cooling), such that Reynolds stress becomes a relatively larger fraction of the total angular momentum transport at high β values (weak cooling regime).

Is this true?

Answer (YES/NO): NO